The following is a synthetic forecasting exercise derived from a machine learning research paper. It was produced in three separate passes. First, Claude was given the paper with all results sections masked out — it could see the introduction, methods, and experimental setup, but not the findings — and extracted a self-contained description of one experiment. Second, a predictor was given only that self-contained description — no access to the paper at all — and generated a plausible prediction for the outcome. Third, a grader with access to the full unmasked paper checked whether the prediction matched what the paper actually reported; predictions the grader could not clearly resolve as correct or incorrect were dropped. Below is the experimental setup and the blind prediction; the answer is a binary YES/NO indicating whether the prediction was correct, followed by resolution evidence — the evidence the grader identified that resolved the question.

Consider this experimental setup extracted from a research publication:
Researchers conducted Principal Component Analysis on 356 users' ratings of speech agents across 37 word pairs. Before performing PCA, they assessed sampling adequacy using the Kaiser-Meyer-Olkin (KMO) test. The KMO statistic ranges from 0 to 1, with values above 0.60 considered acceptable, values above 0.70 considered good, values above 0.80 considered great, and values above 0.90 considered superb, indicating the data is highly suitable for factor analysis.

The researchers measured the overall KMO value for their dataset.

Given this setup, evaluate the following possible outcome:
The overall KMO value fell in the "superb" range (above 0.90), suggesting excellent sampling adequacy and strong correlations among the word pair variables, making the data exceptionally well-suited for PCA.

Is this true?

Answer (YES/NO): YES